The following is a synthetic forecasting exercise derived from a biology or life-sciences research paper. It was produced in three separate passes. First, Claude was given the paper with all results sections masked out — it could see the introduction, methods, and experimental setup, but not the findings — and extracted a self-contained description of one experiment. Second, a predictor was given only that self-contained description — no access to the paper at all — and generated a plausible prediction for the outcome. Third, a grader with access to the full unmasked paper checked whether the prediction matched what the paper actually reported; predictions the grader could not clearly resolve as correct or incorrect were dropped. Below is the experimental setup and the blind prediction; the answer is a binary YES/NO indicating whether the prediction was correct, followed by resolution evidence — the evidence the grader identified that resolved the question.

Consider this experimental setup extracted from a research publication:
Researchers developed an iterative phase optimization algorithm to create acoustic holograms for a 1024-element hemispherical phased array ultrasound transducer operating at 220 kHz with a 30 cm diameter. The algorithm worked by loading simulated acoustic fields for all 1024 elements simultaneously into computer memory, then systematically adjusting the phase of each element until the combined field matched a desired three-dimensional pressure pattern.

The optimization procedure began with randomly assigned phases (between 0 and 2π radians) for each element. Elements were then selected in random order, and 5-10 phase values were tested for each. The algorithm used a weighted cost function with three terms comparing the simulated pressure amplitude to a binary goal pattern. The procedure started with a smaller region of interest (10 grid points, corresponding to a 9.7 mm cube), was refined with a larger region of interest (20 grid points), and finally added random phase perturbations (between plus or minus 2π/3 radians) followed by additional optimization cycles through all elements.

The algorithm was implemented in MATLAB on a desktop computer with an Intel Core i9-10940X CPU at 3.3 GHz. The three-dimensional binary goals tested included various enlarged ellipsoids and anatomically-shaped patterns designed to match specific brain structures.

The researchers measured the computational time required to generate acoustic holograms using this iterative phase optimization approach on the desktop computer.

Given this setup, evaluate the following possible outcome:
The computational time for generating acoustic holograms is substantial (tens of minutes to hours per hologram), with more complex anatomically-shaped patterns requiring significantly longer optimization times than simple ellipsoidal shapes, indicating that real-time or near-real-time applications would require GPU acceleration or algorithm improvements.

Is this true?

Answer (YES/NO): NO